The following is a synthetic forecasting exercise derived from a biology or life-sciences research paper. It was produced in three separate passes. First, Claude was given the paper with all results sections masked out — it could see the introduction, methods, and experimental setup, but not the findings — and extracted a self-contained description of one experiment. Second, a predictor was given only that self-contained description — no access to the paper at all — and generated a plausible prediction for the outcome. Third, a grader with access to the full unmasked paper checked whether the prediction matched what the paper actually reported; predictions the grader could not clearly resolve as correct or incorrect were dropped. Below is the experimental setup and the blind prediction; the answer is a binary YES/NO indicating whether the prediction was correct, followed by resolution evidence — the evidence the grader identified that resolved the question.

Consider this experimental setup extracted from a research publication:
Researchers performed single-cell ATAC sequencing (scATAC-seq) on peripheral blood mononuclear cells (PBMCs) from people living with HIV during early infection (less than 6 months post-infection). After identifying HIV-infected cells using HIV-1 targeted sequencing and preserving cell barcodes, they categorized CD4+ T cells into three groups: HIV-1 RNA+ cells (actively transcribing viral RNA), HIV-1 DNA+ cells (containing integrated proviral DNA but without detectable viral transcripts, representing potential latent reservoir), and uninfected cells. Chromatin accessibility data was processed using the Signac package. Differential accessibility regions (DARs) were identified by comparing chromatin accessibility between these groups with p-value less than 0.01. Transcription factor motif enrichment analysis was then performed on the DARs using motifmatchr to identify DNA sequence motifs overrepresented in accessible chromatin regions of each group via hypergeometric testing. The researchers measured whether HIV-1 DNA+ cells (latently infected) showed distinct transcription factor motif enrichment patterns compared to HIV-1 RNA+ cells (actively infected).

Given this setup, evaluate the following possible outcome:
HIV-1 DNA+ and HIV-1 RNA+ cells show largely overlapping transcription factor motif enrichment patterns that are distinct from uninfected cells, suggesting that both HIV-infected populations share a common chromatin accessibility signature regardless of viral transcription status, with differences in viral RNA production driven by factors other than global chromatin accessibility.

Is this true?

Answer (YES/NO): NO